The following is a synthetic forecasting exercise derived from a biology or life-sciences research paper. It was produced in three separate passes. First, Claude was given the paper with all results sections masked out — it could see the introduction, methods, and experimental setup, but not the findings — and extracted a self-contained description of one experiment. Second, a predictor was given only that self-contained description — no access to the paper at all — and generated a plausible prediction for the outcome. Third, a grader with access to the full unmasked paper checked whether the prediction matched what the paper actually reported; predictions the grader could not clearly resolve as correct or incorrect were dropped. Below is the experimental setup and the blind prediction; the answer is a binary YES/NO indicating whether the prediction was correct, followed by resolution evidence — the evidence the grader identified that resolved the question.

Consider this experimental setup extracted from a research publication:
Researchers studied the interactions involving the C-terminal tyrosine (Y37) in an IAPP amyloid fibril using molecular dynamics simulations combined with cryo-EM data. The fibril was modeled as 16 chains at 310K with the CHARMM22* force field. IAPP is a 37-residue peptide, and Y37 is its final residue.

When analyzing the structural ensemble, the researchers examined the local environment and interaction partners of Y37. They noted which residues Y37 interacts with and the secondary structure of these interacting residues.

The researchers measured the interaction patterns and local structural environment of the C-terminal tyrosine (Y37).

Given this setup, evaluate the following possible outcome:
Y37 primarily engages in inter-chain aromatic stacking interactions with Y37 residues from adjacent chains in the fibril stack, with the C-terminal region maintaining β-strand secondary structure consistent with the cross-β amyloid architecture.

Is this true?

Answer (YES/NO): NO